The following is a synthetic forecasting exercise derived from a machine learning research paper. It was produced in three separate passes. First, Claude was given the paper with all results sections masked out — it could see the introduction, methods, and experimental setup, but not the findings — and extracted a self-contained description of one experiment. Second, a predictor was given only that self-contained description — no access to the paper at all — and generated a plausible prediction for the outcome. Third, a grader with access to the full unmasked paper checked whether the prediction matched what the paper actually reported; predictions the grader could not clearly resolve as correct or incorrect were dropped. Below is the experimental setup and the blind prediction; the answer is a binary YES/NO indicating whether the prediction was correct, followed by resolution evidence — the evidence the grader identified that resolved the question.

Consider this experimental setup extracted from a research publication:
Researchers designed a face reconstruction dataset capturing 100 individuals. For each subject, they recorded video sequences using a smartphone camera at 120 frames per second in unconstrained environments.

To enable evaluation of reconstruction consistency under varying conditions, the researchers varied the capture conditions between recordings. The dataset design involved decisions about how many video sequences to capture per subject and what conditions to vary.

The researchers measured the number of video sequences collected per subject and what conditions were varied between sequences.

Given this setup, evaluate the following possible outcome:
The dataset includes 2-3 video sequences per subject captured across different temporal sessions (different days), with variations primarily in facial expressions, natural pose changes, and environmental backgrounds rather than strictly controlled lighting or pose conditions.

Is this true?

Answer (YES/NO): NO